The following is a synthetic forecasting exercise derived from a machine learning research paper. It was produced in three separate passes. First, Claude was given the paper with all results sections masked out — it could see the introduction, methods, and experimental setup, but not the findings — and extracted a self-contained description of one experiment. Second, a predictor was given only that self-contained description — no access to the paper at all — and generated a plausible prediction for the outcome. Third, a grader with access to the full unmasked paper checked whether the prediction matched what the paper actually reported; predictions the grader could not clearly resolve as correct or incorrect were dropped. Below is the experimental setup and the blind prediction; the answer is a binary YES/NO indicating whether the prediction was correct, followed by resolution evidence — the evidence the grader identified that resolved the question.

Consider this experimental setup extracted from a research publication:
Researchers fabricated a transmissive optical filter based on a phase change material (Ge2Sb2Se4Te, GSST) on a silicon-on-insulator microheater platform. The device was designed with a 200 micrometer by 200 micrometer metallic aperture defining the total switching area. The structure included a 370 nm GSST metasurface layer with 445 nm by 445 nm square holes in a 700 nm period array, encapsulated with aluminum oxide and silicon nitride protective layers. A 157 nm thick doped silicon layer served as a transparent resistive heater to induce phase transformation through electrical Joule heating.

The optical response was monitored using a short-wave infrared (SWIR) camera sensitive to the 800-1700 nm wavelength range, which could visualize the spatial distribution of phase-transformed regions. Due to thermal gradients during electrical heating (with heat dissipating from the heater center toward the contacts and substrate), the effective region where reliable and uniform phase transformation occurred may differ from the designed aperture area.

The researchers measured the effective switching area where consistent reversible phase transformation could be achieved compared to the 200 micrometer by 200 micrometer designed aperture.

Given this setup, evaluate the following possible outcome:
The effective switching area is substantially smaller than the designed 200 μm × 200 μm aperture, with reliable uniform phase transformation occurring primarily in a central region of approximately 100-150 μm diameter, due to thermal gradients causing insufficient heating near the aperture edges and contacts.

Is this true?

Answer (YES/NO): NO